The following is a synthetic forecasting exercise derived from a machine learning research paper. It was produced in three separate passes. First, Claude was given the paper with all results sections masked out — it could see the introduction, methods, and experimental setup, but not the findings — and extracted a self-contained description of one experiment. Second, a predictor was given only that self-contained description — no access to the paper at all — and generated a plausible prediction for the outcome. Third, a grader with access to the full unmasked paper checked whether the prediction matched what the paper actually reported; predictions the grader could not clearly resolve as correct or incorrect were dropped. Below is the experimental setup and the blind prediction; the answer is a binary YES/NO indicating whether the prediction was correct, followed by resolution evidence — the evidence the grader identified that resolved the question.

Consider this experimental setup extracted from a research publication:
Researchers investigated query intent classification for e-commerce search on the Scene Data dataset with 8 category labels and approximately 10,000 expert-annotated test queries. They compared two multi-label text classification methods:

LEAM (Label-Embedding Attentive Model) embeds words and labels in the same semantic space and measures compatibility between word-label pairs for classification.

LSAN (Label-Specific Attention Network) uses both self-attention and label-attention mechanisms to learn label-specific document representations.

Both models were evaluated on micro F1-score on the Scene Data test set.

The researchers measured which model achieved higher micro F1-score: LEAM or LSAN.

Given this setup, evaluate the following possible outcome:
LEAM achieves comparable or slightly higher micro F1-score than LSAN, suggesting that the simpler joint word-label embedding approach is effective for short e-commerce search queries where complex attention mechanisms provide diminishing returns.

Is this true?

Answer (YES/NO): NO